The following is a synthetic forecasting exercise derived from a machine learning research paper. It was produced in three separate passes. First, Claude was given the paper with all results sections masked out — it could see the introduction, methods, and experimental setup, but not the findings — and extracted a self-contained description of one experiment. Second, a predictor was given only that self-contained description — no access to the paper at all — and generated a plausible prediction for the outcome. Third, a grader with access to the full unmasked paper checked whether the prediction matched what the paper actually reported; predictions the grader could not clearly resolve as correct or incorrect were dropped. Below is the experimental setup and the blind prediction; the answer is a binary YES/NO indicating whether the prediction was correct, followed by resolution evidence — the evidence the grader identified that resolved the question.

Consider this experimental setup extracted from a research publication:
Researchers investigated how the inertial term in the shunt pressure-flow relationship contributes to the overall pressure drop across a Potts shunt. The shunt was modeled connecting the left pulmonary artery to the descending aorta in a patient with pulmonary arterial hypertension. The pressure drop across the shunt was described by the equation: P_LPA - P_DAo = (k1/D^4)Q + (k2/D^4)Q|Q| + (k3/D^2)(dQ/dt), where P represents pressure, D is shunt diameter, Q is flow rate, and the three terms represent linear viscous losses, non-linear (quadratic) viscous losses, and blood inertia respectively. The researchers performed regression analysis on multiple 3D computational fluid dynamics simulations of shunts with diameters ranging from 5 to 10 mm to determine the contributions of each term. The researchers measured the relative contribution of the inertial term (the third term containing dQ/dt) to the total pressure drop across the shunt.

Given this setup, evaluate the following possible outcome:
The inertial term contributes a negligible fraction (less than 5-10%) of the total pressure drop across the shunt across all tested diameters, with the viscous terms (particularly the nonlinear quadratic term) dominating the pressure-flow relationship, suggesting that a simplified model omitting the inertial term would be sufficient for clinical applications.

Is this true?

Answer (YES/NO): YES